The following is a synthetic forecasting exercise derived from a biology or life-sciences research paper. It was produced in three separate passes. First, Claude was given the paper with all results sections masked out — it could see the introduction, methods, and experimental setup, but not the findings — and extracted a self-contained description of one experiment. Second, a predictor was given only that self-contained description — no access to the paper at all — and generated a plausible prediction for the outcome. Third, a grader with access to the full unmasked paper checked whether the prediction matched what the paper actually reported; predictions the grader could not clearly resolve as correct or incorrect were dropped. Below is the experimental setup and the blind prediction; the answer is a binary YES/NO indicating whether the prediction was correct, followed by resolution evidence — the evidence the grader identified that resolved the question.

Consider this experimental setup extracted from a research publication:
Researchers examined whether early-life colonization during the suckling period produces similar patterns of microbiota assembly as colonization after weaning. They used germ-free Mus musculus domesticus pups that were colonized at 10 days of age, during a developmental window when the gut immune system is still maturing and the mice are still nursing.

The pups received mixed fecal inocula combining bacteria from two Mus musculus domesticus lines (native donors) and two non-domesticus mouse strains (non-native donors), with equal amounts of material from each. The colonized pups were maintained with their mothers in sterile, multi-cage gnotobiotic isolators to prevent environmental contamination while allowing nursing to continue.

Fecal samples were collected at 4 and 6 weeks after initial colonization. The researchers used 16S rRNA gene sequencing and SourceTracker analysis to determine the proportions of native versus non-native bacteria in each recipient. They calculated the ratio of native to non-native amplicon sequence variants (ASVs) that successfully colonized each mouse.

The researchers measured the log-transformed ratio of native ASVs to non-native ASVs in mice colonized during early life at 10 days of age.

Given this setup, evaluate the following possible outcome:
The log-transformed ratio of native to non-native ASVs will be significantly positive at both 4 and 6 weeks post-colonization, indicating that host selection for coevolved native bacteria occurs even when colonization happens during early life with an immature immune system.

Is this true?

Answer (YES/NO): YES